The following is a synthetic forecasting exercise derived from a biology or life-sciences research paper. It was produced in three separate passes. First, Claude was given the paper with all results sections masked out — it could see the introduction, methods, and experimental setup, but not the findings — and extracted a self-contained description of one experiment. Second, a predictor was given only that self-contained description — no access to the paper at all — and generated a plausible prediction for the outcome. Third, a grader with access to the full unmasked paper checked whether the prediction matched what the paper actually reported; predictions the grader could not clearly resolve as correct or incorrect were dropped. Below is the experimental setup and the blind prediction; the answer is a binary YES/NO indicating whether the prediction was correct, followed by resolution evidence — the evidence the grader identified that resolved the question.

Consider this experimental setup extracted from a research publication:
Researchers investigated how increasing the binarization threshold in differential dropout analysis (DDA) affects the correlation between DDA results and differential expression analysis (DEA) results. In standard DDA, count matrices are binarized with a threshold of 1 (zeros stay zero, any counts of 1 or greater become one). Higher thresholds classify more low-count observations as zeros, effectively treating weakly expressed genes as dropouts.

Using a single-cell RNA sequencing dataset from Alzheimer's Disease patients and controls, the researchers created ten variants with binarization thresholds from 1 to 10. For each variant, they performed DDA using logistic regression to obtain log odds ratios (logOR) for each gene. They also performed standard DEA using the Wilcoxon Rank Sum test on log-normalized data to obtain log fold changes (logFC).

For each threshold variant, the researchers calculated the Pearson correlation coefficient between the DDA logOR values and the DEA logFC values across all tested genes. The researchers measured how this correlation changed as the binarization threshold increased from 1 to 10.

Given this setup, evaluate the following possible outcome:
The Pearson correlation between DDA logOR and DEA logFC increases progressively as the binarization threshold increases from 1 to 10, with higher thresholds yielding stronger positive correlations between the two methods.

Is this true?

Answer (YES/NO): NO